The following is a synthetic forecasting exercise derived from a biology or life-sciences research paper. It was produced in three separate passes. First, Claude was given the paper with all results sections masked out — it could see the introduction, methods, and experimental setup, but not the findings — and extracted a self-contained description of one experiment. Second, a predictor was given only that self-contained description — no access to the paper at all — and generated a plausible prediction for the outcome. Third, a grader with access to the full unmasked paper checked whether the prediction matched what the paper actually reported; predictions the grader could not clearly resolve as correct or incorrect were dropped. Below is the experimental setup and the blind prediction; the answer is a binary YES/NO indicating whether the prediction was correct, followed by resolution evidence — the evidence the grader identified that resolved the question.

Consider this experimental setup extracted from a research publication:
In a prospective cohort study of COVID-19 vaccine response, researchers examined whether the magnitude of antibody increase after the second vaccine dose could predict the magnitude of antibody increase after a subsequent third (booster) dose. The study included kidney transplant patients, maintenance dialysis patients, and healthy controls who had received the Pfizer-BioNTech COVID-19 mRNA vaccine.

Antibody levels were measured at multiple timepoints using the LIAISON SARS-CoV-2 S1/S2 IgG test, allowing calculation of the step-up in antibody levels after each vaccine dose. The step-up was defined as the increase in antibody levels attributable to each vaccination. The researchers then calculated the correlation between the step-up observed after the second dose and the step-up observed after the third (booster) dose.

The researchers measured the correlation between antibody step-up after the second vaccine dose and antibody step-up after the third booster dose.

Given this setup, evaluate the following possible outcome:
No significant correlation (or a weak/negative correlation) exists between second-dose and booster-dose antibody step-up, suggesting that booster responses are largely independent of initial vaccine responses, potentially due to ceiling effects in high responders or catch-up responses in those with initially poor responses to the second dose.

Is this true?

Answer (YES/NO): NO